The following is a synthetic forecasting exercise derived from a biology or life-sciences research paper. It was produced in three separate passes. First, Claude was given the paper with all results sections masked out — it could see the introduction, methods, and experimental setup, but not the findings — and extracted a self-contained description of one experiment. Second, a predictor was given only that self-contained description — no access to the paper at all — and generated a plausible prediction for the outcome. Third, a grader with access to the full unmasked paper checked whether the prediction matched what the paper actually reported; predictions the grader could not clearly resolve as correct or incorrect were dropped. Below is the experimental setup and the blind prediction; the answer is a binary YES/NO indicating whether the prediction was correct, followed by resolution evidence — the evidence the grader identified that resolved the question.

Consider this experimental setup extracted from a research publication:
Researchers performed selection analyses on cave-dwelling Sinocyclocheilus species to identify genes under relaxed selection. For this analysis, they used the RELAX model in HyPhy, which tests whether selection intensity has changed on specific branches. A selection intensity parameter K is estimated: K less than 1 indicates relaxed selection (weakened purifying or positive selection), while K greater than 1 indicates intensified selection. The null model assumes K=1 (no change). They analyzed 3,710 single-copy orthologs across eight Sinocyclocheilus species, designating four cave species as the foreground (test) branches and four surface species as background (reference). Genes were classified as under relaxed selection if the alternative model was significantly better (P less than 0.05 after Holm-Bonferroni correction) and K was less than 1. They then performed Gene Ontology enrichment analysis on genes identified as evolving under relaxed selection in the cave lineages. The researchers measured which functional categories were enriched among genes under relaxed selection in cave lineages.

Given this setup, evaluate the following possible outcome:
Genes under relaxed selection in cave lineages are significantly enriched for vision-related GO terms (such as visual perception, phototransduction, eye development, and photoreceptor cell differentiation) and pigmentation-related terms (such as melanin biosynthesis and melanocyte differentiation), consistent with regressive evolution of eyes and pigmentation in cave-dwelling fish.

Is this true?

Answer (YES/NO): YES